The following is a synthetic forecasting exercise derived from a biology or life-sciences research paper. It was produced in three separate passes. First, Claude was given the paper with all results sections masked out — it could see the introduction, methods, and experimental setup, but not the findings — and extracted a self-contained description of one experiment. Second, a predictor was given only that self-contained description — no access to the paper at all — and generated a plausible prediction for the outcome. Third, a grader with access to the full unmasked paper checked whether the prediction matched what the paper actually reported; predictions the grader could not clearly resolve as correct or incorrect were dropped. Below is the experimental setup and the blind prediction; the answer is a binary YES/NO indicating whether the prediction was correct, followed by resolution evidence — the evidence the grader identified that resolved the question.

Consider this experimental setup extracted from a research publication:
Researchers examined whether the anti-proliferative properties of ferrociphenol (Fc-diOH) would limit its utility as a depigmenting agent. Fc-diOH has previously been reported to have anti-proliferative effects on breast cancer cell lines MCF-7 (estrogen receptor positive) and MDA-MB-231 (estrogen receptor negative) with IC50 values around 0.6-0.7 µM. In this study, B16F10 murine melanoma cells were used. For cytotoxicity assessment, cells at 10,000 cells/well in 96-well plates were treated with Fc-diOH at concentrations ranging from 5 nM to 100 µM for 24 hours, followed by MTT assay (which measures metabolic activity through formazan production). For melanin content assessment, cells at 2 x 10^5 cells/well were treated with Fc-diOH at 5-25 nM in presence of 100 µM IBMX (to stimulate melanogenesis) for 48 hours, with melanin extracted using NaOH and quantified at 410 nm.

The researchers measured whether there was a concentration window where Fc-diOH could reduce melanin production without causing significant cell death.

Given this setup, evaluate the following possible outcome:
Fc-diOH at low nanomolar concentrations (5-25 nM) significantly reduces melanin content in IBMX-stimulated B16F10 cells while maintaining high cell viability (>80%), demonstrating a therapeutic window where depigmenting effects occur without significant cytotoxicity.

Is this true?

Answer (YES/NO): YES